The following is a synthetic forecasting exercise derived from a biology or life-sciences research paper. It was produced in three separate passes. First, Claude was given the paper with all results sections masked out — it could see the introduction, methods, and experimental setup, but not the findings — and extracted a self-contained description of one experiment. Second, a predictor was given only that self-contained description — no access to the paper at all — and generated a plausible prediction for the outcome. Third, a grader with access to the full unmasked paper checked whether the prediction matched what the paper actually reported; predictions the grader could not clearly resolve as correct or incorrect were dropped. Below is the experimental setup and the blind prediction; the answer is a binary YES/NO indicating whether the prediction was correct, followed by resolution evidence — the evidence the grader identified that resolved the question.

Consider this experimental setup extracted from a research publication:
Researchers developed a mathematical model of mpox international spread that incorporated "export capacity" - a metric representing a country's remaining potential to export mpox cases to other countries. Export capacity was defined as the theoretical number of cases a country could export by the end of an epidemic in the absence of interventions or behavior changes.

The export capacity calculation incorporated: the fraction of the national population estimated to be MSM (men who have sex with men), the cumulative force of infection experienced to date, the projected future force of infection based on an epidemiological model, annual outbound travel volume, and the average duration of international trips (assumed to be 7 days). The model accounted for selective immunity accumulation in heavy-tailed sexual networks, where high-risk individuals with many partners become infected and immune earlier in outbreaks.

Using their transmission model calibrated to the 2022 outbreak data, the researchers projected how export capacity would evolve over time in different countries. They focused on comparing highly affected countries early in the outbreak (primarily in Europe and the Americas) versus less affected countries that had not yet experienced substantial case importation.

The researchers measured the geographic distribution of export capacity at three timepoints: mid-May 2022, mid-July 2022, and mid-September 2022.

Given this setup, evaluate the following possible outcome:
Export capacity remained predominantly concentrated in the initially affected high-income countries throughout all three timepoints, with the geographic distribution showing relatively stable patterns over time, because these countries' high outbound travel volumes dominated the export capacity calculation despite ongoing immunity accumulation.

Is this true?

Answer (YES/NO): NO